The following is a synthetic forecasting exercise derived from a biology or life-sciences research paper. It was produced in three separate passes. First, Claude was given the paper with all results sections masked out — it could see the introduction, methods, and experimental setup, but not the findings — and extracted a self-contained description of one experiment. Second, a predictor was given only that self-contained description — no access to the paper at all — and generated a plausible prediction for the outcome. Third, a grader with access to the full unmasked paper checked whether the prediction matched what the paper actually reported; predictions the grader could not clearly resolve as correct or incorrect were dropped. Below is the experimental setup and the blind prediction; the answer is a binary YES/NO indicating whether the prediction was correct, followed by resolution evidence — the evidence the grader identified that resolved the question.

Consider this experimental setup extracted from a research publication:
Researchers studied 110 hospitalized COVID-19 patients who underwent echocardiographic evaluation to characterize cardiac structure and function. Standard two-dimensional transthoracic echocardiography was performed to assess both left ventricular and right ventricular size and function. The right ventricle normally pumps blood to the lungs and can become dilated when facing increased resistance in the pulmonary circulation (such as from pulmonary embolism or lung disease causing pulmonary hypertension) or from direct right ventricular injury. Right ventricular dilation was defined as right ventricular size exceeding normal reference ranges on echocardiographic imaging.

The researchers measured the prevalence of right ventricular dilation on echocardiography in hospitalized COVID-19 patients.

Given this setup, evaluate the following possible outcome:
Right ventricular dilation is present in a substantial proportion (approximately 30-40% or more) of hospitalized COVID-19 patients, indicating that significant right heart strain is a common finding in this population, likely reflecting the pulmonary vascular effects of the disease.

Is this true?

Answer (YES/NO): YES